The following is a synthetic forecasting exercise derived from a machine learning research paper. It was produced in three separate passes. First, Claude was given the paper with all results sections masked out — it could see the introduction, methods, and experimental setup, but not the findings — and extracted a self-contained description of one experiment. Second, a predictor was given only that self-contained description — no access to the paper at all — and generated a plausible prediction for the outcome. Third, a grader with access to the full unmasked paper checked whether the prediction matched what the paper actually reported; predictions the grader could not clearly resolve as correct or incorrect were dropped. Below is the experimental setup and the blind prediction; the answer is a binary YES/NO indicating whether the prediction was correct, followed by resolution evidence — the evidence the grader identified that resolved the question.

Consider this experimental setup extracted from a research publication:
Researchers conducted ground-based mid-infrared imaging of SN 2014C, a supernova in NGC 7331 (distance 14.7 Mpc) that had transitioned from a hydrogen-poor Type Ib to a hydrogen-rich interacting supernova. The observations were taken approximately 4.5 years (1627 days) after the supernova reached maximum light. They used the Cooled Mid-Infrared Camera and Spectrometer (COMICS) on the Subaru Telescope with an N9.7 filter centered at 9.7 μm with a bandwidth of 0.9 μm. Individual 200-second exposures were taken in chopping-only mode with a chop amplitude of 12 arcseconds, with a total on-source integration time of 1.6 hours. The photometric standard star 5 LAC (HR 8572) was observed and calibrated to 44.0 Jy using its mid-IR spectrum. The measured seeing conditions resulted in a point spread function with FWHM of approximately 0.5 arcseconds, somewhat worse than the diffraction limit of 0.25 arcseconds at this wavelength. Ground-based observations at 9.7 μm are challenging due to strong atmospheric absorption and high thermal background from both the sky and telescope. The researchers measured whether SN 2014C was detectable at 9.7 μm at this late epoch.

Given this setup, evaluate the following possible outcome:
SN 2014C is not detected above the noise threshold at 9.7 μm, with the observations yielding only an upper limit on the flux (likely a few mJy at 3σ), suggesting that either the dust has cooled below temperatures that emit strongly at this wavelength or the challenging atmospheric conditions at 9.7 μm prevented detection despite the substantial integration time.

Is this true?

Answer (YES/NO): NO